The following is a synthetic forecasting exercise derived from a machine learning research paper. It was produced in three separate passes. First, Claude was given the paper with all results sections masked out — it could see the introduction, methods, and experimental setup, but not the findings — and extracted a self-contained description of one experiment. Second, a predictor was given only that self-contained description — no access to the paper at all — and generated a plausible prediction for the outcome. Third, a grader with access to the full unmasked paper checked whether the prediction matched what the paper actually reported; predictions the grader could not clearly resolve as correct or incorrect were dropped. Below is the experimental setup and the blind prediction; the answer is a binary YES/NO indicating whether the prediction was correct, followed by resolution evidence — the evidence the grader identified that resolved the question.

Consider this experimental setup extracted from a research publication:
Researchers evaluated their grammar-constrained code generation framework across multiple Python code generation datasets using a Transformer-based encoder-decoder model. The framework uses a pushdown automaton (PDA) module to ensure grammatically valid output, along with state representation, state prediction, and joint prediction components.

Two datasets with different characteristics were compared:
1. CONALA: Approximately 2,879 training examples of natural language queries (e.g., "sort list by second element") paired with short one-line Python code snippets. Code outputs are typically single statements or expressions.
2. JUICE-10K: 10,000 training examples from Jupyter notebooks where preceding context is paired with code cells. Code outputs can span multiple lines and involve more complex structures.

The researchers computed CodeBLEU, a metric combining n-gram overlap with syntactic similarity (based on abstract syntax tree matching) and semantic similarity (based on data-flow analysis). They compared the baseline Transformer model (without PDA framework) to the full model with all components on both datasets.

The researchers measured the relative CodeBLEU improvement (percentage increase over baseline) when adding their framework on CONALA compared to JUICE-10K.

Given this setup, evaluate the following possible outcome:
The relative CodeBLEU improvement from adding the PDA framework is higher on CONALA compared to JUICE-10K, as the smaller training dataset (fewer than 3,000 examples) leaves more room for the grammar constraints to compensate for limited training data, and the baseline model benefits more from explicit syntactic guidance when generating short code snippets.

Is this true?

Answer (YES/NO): YES